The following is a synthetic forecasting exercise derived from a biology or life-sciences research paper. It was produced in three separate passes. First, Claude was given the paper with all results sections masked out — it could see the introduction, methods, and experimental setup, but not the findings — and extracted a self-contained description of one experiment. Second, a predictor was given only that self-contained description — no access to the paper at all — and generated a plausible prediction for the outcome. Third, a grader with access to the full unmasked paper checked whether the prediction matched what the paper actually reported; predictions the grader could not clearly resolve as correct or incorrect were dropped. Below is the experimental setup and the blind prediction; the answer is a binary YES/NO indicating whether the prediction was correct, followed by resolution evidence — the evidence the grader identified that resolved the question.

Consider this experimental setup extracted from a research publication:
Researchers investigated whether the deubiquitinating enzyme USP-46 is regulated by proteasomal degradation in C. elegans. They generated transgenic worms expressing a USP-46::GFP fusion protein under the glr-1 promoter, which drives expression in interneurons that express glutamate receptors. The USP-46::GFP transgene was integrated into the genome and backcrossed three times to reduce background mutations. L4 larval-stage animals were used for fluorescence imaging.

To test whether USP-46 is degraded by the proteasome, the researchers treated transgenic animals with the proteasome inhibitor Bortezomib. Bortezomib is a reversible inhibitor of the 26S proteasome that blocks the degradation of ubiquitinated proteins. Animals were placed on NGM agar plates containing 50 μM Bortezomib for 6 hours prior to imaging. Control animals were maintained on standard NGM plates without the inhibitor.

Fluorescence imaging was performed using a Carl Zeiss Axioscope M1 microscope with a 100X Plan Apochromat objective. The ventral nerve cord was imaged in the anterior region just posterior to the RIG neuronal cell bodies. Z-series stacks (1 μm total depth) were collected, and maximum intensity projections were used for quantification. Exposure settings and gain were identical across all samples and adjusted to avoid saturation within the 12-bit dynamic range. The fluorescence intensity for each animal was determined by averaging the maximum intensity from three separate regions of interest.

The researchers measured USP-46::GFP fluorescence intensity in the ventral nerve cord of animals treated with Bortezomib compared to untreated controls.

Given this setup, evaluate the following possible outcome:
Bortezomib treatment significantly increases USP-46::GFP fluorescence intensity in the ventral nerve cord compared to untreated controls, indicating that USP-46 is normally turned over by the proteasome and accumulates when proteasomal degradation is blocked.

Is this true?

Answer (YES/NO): YES